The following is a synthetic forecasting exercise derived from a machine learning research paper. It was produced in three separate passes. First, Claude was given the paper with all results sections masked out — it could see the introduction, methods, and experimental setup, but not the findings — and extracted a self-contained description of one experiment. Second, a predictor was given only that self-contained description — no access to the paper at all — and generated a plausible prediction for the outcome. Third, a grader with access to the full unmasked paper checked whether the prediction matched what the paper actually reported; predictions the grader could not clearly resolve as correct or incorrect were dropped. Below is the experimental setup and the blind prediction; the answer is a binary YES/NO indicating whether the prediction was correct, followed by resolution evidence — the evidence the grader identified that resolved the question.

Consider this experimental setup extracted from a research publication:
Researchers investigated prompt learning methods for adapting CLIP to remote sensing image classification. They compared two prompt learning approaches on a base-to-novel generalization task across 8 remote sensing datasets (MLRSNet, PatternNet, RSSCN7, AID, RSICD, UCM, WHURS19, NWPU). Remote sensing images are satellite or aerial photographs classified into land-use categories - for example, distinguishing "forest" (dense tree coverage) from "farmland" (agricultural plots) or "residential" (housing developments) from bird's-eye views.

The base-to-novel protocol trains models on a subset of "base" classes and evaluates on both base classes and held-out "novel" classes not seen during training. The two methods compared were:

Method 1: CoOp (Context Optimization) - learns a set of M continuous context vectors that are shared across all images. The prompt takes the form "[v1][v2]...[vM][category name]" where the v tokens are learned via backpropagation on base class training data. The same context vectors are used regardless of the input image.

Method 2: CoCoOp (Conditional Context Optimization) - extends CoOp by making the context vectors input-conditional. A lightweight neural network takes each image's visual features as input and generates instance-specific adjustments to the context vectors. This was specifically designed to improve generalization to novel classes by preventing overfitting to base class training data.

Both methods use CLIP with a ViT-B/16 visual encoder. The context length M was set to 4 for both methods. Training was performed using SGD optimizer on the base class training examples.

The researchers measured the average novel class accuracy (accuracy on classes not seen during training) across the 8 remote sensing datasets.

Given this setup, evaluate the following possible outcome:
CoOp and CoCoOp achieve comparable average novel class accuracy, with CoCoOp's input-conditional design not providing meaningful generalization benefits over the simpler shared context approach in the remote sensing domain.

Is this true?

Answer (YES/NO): YES